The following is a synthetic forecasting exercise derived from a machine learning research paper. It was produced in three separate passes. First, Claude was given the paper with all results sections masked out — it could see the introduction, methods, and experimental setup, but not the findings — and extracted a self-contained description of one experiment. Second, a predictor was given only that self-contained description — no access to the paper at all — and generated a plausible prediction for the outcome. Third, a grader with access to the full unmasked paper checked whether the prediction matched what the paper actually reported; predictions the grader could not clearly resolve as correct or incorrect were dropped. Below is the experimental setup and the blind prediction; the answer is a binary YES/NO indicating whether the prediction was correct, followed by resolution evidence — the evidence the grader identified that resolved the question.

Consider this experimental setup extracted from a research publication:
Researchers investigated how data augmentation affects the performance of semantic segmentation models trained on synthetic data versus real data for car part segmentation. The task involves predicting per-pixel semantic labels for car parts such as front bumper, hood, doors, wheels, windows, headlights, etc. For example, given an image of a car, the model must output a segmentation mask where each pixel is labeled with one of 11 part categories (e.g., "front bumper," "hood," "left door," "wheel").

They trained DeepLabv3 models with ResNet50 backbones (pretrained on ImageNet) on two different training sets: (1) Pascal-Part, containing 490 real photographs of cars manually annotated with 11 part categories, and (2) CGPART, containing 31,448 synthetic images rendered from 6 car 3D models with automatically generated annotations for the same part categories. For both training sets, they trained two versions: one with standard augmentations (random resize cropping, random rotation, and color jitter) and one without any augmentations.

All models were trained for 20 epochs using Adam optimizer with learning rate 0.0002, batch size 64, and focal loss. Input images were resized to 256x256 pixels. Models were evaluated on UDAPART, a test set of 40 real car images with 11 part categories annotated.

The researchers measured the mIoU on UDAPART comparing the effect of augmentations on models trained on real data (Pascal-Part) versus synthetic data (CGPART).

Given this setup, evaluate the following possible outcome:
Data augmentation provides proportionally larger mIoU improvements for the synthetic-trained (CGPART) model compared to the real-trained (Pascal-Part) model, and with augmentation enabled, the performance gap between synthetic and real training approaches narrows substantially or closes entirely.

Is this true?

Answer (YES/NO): YES